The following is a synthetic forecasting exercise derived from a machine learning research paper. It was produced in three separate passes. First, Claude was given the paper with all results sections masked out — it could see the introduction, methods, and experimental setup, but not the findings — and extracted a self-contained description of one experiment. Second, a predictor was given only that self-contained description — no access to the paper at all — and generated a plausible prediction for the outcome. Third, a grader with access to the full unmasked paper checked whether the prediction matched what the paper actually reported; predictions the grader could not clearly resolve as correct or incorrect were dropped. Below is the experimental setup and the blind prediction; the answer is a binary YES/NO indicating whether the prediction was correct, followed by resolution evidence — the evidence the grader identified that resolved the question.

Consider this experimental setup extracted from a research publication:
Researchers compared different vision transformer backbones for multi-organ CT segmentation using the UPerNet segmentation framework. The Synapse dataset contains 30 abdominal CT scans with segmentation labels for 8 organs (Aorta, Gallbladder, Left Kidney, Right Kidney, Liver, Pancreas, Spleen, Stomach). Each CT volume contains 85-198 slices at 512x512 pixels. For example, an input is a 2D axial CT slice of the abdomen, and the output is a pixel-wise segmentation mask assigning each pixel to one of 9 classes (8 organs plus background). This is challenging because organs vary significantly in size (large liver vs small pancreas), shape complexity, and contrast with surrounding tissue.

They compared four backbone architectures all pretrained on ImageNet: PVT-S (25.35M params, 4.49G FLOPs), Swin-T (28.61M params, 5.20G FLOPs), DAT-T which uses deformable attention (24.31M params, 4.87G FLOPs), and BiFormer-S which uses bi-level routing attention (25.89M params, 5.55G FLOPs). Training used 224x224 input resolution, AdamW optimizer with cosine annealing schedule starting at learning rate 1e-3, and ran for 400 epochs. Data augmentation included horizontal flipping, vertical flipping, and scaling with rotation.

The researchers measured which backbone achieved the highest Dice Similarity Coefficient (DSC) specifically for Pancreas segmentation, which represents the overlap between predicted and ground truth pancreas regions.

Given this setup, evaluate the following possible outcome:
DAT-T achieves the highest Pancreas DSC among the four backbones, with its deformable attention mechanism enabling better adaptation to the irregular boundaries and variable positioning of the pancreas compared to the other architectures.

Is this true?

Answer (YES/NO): NO